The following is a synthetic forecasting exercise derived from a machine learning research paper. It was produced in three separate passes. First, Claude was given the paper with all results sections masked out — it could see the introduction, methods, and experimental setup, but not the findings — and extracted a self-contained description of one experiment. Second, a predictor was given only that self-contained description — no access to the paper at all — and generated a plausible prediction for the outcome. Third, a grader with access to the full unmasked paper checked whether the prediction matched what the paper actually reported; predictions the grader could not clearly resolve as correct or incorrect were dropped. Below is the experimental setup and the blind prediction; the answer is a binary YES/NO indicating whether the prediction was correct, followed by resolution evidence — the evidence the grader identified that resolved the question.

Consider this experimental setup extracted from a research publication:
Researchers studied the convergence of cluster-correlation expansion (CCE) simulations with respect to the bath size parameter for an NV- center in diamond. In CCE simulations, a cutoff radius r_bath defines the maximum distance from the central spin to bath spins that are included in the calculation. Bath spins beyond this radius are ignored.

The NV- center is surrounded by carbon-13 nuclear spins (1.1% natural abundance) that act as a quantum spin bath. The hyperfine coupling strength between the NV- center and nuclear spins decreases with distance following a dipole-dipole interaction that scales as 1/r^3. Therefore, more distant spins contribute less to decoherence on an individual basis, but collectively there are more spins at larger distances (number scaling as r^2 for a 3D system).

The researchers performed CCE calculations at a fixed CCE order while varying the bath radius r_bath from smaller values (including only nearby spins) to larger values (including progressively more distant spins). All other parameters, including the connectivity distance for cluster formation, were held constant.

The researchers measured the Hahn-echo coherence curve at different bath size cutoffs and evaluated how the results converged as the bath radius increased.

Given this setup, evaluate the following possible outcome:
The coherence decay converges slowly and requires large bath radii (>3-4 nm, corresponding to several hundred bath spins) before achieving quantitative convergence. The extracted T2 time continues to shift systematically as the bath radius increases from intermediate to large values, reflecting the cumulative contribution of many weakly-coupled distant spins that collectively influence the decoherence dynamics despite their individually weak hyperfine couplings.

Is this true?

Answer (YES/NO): YES